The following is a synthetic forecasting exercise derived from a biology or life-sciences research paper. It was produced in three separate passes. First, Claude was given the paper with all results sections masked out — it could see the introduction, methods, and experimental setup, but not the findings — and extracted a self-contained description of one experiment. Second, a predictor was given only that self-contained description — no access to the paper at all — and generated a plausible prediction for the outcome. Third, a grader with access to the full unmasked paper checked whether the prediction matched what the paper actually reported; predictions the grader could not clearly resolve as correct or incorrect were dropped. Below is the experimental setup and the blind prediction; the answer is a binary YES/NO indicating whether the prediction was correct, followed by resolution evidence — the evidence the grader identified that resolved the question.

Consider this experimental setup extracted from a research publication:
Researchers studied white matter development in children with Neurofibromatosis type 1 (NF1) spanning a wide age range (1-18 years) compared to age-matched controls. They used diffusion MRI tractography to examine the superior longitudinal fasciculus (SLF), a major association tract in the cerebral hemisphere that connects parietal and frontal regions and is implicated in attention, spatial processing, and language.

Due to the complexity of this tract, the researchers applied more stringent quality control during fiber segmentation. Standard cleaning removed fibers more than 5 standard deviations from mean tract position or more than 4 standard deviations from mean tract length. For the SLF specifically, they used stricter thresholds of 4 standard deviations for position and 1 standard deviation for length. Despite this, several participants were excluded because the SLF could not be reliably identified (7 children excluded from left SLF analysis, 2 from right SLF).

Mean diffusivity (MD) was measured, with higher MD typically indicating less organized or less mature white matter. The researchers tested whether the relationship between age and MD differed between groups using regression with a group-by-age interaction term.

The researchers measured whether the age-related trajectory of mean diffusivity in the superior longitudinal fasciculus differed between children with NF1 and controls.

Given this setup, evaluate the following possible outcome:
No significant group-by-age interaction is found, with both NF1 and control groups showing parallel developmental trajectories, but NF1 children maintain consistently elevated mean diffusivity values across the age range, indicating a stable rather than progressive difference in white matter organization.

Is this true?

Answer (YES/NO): NO